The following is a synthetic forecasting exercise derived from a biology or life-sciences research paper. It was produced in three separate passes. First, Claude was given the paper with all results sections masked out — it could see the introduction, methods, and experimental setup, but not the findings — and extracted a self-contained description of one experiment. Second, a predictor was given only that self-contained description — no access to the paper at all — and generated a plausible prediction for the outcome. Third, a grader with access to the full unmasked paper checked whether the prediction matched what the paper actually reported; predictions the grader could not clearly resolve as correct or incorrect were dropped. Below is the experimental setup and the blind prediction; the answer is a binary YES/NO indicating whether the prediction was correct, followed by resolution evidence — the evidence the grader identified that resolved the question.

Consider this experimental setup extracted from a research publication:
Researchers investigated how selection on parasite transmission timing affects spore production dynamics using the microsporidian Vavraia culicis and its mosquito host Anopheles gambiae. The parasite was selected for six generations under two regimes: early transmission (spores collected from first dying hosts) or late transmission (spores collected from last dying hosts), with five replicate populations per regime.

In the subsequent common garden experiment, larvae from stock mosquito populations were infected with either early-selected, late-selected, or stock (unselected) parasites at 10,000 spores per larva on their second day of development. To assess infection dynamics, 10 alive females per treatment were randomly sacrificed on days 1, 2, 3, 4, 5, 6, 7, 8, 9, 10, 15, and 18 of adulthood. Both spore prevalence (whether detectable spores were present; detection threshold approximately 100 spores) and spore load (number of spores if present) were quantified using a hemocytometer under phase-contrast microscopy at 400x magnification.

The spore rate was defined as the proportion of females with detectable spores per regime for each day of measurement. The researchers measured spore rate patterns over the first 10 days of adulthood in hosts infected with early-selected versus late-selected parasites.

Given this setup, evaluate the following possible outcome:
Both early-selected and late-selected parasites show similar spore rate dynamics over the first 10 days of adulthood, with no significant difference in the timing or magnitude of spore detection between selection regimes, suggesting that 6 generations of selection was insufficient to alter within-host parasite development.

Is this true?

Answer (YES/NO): NO